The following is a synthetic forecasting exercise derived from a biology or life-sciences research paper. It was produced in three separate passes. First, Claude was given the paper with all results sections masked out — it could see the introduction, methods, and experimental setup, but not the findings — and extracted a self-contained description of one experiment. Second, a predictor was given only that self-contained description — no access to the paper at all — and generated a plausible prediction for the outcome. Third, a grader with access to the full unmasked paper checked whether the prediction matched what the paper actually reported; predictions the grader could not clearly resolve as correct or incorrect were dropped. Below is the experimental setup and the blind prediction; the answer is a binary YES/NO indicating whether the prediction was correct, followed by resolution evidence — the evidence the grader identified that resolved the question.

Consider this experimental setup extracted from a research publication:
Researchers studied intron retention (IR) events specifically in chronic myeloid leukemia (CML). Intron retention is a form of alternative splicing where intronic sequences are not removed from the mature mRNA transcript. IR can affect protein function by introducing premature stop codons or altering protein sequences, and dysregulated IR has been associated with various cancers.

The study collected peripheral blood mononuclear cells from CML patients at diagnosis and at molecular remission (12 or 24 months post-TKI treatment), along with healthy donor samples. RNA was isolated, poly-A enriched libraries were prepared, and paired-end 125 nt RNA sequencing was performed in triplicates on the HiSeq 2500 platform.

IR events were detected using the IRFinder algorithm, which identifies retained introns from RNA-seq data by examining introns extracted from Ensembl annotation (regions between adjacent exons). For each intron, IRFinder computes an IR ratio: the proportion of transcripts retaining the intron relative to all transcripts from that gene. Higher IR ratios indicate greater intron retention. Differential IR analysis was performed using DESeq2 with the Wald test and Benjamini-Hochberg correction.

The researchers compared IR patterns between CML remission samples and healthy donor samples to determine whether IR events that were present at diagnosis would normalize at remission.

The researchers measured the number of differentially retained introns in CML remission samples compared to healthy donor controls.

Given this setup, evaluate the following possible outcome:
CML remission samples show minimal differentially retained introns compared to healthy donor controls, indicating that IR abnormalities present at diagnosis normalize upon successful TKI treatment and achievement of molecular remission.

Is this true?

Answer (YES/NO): NO